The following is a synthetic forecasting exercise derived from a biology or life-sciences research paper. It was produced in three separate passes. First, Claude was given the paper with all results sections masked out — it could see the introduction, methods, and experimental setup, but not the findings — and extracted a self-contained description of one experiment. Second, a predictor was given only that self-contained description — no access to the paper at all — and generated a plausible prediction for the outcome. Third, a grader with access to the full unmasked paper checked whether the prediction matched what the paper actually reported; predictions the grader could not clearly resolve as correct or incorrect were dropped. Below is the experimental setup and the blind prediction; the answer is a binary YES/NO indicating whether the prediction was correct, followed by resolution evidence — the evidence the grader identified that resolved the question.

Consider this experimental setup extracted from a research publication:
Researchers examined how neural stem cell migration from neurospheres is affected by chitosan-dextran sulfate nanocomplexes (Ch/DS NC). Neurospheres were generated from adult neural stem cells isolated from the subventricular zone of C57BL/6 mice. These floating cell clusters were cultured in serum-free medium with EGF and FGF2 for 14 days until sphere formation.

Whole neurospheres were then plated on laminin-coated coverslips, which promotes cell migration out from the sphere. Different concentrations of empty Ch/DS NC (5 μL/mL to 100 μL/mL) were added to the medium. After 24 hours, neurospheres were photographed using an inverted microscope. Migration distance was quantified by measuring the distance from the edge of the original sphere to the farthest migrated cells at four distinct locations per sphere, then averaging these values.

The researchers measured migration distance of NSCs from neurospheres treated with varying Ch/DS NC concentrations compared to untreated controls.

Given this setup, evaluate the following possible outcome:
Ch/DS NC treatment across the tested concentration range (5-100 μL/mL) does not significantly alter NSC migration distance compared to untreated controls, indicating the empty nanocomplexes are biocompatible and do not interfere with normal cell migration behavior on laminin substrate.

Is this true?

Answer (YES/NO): NO